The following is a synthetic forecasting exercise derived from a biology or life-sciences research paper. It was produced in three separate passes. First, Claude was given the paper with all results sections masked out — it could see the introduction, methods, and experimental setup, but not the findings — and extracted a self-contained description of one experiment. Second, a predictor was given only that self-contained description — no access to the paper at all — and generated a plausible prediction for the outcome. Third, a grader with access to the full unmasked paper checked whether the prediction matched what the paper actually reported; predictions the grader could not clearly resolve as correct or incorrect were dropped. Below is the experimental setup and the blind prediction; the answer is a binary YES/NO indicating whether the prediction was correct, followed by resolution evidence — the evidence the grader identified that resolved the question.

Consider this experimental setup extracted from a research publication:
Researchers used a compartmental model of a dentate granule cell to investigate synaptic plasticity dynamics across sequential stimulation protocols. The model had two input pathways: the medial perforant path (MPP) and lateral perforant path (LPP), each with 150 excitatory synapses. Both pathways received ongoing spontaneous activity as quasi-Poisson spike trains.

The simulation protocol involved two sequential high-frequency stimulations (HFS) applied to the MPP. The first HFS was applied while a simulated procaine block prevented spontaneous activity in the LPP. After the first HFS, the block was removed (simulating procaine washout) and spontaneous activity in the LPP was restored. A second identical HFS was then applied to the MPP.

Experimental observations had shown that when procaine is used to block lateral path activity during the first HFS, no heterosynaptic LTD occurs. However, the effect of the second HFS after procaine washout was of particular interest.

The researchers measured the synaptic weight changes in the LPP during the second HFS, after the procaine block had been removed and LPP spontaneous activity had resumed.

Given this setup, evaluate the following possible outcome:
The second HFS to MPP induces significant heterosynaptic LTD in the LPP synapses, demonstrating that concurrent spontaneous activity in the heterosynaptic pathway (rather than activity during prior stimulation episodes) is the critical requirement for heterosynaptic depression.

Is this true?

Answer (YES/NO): NO